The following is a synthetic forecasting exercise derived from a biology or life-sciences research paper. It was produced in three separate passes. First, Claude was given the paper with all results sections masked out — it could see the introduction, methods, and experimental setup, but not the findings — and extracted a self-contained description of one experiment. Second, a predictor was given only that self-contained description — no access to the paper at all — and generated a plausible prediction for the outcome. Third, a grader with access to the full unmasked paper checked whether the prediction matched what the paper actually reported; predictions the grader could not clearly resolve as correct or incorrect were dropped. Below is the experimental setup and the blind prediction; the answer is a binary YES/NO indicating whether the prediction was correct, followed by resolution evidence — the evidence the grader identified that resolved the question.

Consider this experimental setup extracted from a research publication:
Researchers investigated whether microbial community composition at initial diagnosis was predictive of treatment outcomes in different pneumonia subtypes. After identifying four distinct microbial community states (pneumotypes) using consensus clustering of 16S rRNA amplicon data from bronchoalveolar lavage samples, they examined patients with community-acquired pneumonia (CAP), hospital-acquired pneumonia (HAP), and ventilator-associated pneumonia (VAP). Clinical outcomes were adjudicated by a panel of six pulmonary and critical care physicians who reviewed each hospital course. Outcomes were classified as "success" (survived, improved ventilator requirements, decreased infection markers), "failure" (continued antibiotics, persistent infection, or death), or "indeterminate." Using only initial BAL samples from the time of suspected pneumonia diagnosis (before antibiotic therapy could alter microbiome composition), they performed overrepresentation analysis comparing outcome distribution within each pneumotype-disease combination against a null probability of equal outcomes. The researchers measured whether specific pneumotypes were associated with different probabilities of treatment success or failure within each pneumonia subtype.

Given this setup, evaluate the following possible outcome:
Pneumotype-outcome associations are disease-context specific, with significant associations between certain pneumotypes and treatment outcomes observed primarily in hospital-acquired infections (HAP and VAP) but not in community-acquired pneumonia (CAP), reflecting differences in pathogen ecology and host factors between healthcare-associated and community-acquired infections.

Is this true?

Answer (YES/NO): NO